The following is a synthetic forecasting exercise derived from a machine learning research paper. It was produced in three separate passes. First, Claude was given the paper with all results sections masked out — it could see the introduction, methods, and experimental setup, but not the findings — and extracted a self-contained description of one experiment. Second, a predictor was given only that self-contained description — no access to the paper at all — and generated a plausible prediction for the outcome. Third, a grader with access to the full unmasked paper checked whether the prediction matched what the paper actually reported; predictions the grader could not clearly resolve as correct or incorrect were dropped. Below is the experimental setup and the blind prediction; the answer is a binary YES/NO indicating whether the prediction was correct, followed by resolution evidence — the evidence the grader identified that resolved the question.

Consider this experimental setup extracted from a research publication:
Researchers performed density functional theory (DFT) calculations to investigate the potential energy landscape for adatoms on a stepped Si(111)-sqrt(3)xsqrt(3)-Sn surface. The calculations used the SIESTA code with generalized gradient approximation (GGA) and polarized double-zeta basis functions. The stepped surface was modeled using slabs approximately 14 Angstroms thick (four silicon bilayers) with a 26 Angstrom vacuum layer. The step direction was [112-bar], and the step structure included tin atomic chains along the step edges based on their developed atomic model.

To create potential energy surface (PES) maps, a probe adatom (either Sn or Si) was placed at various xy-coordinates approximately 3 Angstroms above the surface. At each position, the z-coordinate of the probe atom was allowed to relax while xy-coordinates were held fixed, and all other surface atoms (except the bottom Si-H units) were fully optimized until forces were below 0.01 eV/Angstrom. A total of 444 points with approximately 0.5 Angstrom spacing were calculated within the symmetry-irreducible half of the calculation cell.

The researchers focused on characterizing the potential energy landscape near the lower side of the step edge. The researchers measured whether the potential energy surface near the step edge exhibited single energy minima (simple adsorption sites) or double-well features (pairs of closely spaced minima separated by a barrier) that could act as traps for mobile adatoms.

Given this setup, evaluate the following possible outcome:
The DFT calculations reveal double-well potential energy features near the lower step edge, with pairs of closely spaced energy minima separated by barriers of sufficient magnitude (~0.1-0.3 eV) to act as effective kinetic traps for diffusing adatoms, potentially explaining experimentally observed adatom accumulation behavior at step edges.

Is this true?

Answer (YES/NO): NO